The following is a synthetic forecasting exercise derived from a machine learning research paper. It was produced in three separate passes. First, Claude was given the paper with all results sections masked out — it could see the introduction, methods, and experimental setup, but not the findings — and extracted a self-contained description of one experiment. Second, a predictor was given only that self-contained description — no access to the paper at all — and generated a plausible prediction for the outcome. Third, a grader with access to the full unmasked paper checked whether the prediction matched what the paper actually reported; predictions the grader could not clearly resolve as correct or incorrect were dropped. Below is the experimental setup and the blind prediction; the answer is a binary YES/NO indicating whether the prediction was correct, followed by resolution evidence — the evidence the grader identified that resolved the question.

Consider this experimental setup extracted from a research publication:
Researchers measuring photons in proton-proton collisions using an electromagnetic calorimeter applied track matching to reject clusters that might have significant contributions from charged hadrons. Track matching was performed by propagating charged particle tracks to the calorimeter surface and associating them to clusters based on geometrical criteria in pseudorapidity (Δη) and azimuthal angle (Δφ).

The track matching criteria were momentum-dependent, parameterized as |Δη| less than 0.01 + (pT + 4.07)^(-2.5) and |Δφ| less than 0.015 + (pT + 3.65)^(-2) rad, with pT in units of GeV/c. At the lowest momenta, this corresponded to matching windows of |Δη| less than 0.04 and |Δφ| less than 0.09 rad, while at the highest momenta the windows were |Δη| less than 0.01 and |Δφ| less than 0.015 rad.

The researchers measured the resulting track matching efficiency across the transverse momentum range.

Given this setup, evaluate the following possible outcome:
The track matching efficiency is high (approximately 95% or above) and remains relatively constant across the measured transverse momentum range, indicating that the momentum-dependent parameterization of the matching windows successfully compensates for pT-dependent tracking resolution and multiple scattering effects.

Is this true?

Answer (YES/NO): YES